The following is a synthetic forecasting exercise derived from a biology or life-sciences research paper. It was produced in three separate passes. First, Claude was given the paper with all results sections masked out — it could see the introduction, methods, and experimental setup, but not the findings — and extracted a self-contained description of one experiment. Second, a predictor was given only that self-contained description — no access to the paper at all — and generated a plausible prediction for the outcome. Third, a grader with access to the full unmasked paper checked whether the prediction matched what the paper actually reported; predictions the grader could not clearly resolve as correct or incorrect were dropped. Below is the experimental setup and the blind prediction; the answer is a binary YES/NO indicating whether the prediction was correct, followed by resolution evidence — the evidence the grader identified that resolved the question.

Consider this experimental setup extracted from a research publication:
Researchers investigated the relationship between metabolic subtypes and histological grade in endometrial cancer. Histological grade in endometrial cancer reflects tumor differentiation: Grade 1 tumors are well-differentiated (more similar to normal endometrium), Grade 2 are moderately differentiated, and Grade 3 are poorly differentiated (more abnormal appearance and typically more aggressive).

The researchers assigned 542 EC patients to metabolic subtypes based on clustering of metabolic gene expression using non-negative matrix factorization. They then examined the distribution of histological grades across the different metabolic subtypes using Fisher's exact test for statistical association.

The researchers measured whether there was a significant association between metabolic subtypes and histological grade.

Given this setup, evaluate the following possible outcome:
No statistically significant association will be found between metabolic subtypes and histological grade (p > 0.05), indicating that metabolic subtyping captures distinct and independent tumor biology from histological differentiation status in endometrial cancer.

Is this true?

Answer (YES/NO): NO